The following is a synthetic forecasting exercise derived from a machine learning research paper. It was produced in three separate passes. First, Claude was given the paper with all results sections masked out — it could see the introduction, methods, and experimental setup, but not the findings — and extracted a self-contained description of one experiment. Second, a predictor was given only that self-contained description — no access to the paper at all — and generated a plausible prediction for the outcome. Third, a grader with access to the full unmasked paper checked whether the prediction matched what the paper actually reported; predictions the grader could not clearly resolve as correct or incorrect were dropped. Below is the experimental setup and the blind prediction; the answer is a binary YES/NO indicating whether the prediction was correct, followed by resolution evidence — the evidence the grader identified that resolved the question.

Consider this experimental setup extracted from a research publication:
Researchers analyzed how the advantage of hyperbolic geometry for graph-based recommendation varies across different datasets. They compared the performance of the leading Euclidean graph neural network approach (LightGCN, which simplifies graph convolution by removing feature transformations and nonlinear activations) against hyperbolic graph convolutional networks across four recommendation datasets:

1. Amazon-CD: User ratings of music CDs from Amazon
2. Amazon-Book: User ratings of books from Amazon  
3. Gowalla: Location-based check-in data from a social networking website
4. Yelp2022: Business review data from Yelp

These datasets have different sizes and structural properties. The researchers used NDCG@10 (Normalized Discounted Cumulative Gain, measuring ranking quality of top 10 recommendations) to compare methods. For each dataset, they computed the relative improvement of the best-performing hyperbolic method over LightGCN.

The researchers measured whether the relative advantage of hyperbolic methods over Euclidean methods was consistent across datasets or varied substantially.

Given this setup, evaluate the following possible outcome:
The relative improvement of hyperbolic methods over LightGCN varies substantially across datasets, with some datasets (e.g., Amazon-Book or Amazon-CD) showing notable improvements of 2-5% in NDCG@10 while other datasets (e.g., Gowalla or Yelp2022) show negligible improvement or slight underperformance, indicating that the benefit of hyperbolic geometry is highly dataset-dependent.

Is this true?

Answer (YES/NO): NO